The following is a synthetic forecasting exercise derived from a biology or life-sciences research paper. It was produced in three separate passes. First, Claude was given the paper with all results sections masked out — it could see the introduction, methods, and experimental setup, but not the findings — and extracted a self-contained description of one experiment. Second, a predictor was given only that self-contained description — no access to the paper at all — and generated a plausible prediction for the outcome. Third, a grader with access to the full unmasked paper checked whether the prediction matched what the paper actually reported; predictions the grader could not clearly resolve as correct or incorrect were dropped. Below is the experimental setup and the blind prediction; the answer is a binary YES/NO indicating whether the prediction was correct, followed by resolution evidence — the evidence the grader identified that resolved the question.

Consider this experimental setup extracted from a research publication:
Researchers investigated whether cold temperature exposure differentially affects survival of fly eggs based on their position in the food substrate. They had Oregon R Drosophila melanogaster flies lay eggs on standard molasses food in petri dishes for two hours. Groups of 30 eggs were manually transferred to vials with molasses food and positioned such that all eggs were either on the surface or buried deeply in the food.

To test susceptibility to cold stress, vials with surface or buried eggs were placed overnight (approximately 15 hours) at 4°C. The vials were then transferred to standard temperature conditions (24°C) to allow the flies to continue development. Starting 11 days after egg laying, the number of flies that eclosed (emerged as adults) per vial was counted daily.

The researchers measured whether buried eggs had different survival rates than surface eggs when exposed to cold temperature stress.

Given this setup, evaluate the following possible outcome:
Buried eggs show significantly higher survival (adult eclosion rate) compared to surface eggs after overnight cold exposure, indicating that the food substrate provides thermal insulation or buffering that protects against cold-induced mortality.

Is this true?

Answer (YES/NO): NO